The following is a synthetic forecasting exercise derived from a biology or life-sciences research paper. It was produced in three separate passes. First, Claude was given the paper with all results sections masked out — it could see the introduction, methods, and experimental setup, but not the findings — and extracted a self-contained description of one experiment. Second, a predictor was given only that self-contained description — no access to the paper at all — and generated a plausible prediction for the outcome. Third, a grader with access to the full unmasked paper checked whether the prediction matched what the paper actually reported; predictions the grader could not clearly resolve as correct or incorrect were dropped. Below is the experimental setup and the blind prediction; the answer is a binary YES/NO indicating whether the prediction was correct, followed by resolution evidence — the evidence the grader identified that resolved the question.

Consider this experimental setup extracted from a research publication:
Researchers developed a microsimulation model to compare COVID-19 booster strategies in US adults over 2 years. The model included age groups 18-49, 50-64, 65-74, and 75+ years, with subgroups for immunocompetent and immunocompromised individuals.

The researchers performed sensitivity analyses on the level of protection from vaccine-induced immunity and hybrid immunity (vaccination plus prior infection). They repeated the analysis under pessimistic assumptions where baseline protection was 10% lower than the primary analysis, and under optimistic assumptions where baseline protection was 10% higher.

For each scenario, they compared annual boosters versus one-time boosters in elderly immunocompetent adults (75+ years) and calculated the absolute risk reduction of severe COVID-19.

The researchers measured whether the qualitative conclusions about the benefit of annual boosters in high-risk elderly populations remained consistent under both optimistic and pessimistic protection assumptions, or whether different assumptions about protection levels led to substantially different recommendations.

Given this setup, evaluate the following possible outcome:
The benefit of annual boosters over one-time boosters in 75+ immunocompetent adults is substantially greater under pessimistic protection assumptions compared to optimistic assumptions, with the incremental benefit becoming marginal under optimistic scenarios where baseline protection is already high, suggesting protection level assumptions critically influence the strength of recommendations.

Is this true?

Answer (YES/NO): NO